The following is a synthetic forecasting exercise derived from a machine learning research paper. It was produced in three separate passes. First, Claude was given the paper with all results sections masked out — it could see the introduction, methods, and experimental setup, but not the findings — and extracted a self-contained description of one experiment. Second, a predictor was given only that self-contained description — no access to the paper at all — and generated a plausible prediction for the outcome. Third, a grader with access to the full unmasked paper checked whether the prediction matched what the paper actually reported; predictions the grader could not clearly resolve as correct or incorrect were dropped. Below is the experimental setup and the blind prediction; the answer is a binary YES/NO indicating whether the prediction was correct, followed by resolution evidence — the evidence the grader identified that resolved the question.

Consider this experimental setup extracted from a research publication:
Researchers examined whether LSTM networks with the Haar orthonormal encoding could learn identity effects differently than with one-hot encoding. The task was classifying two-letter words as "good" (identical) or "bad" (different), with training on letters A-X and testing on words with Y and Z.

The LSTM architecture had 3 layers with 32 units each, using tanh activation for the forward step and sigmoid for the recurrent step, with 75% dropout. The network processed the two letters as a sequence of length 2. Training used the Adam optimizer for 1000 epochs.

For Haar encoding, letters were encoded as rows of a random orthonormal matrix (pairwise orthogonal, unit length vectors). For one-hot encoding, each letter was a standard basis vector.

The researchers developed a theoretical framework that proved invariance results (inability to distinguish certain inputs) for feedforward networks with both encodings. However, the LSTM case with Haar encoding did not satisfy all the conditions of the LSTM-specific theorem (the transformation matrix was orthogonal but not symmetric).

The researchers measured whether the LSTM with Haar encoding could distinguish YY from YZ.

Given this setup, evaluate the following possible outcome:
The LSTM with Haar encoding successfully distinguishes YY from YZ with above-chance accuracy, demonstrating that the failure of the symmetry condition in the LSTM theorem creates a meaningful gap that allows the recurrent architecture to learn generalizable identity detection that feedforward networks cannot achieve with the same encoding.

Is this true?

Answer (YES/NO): NO